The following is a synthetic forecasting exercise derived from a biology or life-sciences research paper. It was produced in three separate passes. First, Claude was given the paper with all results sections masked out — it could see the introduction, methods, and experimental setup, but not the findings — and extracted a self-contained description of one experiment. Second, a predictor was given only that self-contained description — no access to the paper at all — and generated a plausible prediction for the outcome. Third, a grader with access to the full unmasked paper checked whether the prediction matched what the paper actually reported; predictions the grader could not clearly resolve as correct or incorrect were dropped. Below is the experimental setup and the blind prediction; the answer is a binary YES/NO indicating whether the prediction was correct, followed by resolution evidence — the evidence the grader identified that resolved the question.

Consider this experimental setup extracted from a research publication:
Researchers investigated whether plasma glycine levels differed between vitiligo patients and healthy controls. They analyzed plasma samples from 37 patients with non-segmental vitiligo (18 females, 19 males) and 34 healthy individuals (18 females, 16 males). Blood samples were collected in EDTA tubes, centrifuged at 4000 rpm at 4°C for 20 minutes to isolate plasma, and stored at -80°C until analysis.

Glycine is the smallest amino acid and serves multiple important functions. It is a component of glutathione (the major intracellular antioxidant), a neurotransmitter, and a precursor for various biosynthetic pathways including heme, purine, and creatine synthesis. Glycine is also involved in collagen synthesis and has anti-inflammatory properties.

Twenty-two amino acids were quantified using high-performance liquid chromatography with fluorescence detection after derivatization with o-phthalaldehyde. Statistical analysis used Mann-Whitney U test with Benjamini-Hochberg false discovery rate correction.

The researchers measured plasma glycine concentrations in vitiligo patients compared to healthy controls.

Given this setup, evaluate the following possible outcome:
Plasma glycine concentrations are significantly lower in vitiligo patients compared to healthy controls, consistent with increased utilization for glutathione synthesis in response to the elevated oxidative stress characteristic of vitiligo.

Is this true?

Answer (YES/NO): YES